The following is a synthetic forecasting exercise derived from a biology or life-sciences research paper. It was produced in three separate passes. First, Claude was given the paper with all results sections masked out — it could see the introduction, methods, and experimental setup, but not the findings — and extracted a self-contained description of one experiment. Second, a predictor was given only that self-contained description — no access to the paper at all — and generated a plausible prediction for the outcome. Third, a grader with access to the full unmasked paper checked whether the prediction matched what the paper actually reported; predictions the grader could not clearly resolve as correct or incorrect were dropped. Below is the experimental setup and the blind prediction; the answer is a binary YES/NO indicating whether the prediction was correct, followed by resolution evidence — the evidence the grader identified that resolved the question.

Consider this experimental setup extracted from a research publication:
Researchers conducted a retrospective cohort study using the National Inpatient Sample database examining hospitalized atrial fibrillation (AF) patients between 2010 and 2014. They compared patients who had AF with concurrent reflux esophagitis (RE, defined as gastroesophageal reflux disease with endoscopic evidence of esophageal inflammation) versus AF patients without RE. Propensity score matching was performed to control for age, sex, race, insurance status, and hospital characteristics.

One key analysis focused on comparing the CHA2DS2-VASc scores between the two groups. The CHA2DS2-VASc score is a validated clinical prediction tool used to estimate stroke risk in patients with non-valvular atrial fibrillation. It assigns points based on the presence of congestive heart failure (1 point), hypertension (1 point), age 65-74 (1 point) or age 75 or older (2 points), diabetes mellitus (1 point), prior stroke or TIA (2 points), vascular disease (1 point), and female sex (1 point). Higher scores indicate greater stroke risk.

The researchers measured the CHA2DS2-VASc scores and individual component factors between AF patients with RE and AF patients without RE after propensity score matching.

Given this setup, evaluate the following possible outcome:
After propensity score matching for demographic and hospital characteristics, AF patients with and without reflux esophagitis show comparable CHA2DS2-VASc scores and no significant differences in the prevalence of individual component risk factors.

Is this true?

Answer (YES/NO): YES